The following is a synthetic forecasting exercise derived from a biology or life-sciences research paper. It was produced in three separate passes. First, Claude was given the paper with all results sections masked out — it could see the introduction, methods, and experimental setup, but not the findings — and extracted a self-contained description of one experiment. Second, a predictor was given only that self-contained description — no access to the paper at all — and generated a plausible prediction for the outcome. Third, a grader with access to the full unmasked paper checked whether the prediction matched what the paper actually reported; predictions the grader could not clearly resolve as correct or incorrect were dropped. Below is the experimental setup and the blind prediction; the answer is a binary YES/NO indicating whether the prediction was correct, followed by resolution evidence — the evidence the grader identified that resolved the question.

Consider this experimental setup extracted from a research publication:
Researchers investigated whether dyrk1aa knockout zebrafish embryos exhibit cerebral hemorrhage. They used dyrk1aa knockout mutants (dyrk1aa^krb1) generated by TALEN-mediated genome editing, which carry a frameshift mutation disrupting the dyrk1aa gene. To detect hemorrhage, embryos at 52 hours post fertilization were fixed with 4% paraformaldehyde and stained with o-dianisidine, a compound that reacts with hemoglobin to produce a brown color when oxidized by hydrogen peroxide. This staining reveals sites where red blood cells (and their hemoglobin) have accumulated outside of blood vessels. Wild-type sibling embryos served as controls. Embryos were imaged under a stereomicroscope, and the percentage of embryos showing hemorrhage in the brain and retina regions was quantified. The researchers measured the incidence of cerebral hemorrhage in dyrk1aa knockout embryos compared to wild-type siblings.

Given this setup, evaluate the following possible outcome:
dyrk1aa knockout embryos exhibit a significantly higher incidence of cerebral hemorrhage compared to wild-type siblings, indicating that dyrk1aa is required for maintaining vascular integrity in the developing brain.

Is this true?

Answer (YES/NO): YES